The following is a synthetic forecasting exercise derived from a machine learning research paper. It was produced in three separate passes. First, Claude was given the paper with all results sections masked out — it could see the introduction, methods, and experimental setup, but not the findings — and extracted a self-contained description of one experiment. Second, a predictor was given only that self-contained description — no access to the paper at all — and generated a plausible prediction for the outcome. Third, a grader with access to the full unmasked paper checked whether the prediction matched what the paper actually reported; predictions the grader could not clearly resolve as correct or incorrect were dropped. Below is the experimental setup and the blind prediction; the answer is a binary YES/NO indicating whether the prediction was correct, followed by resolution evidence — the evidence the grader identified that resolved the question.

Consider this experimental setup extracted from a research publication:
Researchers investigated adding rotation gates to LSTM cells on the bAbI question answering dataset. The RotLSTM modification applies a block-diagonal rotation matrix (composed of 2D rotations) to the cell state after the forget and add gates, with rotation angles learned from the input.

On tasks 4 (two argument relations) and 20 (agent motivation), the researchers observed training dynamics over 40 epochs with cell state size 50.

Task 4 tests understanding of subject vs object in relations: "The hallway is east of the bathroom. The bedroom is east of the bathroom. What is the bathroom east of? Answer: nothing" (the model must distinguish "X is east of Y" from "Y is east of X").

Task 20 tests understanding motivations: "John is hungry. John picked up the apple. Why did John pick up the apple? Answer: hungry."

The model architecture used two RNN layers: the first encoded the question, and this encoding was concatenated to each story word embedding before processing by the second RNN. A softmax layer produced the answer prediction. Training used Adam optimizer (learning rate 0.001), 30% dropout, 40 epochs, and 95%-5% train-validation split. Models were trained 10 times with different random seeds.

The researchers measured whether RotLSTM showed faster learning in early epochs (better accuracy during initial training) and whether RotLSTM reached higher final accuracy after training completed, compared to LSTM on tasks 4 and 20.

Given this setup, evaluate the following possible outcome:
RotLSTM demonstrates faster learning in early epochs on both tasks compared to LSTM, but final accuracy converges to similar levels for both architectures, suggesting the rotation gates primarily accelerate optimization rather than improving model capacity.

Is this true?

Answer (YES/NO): YES